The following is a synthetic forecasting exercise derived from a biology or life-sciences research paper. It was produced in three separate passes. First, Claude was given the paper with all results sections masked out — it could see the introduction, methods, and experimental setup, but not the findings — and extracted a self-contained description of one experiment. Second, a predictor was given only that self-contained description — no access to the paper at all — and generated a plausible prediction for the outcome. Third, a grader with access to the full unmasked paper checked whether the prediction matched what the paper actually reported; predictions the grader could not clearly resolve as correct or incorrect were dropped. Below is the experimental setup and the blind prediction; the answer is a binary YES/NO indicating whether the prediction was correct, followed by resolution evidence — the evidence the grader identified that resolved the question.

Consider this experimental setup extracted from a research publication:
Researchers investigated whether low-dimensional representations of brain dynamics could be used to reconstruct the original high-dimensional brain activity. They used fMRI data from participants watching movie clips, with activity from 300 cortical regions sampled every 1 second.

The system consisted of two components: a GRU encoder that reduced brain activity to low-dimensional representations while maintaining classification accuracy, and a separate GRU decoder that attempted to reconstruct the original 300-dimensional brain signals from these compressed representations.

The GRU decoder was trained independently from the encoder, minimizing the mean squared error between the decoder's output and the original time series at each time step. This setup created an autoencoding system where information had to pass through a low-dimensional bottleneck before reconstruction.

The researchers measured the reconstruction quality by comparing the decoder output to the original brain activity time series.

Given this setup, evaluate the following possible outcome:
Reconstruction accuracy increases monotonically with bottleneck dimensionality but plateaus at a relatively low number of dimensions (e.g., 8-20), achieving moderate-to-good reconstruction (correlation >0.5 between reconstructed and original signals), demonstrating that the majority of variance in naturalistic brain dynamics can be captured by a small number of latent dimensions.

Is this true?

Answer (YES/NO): NO